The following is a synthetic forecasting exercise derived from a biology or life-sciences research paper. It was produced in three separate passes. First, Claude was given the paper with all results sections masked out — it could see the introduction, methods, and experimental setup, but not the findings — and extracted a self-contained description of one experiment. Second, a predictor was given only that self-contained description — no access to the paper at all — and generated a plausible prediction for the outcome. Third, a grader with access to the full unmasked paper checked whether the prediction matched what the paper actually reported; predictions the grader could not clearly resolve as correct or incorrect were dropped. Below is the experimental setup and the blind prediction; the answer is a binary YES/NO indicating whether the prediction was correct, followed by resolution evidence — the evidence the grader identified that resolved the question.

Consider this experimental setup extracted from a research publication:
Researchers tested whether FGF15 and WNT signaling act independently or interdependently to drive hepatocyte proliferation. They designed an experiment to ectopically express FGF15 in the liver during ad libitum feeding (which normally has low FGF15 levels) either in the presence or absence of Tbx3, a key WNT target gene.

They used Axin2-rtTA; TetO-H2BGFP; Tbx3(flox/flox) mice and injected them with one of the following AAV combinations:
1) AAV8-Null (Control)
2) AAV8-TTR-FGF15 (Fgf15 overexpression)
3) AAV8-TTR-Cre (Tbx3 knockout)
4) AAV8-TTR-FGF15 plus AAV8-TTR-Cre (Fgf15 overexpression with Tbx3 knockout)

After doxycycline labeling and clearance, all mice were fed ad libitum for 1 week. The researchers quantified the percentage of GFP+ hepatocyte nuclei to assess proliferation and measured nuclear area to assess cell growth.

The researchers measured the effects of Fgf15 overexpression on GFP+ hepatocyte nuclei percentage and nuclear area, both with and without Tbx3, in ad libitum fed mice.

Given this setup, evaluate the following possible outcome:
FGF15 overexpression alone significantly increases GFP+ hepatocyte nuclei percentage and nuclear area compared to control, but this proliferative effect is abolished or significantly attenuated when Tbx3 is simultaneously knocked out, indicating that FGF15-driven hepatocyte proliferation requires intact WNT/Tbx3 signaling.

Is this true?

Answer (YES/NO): NO